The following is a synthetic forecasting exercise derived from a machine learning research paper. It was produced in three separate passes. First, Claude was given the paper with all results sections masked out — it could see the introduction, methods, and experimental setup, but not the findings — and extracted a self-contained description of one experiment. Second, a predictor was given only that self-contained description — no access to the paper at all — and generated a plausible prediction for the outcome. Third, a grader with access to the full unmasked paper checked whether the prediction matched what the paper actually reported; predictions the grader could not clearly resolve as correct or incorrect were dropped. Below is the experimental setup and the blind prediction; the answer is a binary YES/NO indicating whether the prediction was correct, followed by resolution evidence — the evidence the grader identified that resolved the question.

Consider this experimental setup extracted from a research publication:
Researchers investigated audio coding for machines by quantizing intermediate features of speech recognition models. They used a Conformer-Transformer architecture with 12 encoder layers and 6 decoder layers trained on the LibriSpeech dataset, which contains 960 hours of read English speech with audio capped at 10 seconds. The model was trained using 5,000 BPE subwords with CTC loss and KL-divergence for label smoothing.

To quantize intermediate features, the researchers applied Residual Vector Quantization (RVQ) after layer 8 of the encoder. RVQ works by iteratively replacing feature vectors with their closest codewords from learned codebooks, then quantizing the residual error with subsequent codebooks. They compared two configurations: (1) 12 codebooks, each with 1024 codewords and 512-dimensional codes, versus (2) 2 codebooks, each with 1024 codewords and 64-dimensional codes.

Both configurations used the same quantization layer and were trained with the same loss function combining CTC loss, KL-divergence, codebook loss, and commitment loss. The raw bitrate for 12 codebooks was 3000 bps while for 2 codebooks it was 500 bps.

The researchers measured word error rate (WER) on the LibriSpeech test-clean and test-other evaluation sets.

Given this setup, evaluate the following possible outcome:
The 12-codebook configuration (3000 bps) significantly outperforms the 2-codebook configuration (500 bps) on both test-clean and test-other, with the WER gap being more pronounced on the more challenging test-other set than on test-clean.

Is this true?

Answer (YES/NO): NO